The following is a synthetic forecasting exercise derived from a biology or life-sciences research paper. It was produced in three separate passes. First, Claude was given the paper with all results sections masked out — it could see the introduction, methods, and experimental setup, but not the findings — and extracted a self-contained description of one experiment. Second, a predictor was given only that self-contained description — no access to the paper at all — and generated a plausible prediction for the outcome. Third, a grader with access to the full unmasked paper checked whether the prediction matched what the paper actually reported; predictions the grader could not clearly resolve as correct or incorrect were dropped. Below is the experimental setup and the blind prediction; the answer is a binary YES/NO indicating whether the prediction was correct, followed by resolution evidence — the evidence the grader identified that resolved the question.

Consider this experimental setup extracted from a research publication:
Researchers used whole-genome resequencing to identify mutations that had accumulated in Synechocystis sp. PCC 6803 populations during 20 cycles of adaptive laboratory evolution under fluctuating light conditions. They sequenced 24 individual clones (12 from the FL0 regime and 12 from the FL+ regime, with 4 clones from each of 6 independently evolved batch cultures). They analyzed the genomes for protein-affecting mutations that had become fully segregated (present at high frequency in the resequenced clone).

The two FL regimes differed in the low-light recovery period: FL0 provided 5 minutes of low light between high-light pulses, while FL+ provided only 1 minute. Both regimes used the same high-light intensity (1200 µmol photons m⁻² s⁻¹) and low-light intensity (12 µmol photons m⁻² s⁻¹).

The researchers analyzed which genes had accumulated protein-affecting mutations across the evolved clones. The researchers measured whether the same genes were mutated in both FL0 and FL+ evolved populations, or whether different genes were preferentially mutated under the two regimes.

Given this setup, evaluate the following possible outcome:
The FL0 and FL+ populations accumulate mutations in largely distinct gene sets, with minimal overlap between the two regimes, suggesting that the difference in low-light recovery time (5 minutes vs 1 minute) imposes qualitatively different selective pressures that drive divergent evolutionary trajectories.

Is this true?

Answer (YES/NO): NO